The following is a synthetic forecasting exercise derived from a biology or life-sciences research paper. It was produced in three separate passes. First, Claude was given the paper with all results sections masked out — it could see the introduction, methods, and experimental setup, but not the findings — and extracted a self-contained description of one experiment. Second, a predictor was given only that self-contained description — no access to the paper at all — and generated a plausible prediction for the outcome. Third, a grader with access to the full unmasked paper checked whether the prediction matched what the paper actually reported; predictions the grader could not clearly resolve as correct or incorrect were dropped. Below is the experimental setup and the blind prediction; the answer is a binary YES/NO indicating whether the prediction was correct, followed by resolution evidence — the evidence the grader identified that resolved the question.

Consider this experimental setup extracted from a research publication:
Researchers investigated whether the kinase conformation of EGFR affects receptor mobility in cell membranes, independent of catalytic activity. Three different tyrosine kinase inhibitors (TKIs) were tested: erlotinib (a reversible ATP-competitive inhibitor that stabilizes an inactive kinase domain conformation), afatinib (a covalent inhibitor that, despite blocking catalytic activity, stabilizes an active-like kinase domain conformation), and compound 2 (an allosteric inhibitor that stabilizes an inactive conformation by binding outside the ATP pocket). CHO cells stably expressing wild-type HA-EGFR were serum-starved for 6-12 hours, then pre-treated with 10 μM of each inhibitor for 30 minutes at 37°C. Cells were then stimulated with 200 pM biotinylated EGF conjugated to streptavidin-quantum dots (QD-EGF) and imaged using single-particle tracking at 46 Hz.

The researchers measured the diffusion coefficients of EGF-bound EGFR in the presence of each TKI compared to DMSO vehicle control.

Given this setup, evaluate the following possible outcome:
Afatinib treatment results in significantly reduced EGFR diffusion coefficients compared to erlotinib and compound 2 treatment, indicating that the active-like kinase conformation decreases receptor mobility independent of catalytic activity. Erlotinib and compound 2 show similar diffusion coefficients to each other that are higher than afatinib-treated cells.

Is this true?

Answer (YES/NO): NO